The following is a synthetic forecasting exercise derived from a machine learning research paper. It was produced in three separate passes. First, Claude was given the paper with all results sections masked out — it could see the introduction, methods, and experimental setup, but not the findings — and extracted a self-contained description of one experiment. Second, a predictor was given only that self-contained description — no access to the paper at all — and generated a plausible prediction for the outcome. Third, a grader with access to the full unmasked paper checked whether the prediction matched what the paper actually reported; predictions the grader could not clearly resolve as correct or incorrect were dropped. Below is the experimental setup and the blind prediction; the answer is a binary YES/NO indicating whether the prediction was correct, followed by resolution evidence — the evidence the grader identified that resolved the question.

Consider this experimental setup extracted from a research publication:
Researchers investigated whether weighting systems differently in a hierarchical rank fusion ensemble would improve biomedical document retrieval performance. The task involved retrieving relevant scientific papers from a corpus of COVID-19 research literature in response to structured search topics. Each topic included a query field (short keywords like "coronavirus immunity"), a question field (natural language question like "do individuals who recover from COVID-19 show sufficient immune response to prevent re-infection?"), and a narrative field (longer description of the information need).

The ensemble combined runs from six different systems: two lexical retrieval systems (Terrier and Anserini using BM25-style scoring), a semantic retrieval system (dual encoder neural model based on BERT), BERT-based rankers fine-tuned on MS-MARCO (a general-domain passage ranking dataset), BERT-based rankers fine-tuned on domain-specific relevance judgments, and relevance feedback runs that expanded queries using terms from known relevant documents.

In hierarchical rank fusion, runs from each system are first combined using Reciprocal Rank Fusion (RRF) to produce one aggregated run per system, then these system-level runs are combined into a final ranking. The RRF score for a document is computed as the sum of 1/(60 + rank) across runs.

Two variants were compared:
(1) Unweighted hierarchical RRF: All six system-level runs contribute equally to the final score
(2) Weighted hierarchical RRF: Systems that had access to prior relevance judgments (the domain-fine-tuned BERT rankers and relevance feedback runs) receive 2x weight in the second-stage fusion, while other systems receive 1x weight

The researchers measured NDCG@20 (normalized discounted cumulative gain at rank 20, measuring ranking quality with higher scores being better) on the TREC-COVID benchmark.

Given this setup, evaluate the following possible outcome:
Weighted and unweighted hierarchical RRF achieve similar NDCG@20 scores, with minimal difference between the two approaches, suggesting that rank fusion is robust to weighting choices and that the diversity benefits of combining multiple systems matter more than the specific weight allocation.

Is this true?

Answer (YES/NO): NO